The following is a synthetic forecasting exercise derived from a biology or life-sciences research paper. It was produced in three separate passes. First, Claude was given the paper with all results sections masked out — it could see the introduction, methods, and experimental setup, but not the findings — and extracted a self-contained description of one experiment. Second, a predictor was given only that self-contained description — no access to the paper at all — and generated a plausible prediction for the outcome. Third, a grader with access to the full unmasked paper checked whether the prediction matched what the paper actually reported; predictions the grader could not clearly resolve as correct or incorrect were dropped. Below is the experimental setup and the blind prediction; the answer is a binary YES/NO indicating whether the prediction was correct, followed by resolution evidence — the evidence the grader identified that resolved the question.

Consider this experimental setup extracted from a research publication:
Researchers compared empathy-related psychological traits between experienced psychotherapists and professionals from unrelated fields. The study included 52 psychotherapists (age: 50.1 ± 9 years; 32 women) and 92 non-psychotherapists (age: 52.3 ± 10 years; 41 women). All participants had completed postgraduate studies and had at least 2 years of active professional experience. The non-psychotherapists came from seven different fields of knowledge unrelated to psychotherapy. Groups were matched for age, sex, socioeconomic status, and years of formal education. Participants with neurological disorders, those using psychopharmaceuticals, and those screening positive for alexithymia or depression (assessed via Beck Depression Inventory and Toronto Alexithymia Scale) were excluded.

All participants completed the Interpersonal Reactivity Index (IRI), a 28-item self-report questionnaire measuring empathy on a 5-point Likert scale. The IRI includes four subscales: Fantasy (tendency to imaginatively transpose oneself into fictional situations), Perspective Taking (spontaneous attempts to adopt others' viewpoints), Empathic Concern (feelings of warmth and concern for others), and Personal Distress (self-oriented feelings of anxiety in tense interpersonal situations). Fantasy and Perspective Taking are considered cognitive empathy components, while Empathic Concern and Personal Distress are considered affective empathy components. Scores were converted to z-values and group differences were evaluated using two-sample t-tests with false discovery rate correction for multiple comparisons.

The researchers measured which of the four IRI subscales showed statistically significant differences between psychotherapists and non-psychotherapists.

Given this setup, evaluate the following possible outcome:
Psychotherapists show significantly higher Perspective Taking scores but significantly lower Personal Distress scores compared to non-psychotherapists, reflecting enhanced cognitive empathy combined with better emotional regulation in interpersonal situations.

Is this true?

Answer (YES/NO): NO